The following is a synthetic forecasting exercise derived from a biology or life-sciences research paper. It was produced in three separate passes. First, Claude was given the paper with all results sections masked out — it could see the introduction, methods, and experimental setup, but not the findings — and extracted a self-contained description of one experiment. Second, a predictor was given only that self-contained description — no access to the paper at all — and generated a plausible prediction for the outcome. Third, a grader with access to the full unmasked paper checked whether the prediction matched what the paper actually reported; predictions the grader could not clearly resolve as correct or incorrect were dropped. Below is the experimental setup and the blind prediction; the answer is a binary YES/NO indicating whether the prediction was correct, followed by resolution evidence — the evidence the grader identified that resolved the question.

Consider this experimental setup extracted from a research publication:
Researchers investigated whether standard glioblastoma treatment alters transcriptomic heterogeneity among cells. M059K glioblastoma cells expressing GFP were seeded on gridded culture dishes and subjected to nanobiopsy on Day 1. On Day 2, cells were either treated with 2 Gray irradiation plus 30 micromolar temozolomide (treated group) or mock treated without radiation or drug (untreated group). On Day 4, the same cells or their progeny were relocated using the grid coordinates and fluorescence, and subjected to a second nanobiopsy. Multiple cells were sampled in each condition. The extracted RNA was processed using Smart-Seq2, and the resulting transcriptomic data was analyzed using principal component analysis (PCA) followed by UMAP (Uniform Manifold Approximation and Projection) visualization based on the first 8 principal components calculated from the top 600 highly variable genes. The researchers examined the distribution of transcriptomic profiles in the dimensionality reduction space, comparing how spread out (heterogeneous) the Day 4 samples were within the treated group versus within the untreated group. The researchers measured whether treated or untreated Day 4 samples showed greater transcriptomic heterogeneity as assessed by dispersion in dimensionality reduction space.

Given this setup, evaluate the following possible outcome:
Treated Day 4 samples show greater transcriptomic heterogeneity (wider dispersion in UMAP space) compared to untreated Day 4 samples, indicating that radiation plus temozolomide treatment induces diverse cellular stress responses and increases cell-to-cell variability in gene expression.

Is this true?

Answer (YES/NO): NO